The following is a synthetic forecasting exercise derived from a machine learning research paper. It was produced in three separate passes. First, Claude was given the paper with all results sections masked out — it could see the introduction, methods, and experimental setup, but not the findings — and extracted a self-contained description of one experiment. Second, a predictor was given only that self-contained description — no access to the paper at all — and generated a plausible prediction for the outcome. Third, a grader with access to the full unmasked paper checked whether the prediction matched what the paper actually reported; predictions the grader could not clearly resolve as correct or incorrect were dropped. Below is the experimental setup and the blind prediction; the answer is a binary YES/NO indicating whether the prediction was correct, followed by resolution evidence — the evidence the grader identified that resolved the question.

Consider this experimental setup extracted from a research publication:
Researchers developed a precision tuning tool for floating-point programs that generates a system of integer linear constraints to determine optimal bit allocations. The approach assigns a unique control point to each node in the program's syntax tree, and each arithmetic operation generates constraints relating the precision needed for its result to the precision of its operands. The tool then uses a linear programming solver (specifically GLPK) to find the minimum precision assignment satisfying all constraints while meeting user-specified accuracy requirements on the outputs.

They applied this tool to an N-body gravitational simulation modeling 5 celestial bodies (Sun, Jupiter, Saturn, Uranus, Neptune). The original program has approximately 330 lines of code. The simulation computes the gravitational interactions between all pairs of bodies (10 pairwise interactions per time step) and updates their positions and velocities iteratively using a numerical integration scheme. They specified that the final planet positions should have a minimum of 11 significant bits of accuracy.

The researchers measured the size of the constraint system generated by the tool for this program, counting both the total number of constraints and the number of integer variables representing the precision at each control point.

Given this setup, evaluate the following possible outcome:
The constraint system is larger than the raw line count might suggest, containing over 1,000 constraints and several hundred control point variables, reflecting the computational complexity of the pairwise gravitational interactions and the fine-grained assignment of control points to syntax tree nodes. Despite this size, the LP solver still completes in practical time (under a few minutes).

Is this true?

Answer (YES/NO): NO